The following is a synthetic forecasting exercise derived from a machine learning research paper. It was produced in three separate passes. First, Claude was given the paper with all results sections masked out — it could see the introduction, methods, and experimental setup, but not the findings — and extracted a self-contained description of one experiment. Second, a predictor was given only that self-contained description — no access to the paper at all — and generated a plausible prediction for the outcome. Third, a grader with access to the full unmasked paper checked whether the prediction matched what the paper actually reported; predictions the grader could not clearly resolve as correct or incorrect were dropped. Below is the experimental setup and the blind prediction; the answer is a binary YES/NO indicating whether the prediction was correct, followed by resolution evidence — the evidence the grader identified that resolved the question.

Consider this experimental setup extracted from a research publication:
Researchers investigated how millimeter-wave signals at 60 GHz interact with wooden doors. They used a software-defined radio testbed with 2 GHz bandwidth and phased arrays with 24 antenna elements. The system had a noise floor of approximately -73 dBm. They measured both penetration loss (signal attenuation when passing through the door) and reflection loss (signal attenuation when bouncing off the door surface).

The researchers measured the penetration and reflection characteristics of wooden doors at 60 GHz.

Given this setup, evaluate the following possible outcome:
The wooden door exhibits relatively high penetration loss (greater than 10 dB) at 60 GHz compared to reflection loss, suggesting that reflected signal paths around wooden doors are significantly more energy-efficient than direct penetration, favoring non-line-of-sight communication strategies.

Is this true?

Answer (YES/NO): YES